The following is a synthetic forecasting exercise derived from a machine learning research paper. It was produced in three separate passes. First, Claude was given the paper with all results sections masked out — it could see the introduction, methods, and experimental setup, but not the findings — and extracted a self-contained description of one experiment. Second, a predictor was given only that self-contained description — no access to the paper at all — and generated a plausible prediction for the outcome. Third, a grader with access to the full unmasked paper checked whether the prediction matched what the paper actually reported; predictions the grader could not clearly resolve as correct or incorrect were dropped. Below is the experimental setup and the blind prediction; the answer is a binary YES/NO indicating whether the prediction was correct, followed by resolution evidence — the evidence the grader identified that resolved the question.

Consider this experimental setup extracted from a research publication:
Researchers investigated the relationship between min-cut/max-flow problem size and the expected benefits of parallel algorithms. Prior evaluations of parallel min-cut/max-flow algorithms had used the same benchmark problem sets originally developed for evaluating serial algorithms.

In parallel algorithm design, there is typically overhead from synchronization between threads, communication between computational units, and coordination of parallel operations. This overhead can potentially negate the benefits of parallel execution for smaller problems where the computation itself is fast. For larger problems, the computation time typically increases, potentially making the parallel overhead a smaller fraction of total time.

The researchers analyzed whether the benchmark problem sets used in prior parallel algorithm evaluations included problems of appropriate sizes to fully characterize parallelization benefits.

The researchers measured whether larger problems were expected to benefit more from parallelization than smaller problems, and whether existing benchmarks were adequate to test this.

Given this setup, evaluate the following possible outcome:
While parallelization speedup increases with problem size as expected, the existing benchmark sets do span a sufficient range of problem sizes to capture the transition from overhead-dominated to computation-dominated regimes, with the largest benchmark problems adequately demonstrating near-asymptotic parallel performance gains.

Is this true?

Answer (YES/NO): NO